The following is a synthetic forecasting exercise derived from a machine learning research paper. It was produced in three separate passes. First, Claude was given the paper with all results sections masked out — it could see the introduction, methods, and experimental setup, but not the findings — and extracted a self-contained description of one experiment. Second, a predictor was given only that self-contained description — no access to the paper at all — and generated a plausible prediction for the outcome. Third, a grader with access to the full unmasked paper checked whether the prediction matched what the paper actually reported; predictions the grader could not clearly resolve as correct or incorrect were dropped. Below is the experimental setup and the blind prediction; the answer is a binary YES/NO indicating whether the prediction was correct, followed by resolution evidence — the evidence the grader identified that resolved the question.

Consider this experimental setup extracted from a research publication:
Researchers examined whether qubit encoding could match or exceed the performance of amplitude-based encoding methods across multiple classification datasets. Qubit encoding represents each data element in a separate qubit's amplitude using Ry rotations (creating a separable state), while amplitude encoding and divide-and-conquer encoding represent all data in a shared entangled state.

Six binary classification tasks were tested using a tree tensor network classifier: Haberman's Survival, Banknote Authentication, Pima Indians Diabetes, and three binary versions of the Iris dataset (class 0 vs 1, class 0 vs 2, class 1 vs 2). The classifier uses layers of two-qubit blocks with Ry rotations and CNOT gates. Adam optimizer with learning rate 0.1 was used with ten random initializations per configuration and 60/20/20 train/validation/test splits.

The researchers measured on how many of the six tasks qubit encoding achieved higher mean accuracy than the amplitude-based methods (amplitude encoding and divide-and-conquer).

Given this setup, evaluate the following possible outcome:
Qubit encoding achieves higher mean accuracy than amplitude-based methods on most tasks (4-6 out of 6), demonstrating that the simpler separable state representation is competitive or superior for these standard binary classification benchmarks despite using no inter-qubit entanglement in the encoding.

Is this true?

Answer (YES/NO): YES